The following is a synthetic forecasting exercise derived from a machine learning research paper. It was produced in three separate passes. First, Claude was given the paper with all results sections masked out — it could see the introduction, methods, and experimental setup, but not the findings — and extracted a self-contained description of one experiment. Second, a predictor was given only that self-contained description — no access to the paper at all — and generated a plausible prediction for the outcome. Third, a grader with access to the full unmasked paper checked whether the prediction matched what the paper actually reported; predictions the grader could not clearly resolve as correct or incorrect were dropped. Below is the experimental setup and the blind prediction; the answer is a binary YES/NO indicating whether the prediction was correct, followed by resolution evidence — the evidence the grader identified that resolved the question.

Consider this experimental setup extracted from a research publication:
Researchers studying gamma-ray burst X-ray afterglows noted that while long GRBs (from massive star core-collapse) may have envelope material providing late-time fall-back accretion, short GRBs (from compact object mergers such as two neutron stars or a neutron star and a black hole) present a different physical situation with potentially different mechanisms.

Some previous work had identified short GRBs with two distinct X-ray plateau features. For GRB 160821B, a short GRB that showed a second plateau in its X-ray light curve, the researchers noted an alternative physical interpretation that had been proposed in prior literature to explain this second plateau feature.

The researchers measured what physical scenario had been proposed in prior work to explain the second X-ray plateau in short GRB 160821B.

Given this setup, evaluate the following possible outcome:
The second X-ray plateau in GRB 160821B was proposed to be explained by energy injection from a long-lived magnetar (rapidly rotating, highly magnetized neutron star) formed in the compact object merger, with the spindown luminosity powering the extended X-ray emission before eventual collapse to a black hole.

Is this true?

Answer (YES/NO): NO